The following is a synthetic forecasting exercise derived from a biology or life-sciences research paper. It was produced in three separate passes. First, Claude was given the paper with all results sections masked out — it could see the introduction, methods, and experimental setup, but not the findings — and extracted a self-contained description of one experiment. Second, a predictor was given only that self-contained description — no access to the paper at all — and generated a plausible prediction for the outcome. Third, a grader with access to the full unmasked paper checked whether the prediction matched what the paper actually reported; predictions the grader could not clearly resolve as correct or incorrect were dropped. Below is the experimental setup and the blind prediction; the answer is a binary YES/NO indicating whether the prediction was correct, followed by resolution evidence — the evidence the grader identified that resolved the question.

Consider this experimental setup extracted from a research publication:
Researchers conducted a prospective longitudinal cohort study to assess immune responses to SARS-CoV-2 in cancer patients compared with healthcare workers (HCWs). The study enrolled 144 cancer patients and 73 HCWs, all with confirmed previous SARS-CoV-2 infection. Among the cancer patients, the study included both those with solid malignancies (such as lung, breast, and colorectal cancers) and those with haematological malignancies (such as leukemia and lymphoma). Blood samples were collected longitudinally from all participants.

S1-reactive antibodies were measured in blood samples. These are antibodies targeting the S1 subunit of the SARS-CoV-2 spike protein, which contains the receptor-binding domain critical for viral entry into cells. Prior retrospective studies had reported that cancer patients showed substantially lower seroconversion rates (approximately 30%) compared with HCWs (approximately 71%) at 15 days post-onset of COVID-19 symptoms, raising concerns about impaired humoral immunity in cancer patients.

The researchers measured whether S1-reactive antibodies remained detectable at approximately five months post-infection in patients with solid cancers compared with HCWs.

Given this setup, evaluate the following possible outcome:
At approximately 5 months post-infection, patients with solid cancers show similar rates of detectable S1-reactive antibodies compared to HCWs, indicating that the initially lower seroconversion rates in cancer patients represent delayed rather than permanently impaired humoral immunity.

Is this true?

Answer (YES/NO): YES